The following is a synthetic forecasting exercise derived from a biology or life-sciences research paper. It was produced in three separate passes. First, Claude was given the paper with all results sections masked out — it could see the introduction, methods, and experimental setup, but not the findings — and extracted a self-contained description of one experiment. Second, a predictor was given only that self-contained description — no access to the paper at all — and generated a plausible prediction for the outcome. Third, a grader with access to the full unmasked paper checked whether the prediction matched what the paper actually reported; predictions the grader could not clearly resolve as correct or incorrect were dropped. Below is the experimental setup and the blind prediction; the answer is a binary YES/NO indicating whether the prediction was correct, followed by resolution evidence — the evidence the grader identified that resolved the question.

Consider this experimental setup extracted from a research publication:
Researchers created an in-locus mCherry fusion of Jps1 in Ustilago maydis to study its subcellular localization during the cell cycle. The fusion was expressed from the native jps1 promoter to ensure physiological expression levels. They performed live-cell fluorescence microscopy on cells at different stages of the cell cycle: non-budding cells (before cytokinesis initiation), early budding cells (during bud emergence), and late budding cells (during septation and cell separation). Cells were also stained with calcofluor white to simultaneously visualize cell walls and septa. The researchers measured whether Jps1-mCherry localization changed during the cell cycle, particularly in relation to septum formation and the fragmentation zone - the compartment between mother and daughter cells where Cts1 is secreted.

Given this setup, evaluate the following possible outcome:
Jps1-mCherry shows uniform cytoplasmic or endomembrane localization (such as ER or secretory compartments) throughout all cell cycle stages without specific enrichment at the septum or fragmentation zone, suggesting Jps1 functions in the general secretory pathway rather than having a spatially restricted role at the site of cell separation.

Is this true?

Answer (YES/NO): NO